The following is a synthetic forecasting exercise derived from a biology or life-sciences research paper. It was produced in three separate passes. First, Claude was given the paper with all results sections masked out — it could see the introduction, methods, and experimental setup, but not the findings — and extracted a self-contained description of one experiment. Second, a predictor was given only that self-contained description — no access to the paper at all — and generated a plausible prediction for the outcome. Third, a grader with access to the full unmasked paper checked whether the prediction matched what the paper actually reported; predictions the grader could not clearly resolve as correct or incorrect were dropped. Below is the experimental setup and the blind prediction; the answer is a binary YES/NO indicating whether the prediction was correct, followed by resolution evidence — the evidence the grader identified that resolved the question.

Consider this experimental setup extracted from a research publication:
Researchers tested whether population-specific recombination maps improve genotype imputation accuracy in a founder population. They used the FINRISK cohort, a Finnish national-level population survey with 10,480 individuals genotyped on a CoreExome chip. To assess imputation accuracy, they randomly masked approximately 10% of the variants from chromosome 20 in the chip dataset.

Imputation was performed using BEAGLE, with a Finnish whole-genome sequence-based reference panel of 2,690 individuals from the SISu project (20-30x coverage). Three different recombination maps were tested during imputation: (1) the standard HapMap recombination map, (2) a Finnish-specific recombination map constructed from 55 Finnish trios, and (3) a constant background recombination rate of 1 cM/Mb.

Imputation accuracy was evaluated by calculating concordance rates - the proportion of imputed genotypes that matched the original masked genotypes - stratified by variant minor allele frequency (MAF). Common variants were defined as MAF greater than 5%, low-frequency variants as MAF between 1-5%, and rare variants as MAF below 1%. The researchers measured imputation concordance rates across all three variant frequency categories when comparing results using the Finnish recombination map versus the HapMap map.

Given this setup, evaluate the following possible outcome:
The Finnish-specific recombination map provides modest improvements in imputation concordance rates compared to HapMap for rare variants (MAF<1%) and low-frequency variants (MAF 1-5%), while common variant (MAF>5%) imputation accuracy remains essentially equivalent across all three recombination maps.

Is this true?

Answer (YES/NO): NO